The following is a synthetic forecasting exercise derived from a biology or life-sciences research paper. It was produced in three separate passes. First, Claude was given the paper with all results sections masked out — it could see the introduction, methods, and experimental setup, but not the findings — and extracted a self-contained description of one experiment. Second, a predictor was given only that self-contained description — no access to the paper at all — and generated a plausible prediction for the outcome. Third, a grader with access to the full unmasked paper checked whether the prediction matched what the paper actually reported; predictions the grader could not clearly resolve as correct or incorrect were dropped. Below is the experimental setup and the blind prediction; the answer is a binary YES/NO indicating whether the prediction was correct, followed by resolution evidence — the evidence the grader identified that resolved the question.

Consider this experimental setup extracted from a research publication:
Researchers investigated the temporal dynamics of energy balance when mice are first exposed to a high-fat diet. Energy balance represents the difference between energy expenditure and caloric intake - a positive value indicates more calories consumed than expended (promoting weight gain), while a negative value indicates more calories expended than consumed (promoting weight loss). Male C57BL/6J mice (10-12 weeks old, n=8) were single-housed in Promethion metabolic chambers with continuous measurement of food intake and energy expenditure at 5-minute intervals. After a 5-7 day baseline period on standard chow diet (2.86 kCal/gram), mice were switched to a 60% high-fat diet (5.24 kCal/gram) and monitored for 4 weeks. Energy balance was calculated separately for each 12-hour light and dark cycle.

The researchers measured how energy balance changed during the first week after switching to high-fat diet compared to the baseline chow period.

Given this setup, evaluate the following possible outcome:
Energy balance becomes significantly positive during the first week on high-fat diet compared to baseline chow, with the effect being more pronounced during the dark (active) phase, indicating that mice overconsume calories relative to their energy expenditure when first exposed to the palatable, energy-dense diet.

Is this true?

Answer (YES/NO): NO